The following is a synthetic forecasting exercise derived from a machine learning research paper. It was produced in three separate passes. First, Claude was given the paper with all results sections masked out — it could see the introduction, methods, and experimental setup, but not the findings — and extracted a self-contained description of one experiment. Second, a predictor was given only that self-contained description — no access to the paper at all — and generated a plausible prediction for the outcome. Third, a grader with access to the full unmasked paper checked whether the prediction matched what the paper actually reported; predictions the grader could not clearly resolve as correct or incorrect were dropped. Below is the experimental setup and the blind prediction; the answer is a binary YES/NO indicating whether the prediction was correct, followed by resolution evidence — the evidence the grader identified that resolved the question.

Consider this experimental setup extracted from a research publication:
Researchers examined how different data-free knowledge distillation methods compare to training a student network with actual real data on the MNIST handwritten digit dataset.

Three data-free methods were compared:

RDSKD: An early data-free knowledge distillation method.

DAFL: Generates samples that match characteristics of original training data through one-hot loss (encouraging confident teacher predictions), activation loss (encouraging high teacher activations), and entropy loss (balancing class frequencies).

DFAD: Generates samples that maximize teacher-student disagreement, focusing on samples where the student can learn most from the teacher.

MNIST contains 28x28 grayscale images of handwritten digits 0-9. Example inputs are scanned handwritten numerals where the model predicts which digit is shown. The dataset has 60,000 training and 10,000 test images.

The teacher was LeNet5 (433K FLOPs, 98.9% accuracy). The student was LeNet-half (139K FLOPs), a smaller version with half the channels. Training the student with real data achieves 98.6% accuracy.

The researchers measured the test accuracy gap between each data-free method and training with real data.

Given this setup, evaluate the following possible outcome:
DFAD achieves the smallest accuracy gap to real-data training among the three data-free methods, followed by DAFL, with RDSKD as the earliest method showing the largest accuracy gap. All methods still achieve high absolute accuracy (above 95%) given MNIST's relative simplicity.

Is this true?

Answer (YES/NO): YES